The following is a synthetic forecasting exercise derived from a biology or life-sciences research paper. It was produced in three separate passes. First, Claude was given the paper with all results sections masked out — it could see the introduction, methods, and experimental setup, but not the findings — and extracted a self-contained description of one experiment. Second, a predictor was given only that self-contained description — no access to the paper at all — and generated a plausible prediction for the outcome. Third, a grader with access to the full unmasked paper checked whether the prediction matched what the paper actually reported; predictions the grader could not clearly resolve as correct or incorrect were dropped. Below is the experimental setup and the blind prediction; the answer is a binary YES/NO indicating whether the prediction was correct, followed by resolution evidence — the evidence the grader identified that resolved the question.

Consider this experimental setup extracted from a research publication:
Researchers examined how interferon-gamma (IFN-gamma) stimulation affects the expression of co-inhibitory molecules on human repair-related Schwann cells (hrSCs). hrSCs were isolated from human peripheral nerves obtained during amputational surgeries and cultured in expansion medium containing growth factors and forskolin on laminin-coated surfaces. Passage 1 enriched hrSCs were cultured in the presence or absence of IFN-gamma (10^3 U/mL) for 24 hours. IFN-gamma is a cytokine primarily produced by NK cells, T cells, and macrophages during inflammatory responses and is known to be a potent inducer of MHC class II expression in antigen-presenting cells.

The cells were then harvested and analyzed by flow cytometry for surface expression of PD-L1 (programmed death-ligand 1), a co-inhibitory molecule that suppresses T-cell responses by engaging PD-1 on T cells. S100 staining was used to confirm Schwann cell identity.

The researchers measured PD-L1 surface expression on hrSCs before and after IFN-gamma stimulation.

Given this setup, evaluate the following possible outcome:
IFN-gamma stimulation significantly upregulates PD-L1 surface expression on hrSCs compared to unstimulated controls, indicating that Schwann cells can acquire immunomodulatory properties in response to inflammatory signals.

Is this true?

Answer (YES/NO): YES